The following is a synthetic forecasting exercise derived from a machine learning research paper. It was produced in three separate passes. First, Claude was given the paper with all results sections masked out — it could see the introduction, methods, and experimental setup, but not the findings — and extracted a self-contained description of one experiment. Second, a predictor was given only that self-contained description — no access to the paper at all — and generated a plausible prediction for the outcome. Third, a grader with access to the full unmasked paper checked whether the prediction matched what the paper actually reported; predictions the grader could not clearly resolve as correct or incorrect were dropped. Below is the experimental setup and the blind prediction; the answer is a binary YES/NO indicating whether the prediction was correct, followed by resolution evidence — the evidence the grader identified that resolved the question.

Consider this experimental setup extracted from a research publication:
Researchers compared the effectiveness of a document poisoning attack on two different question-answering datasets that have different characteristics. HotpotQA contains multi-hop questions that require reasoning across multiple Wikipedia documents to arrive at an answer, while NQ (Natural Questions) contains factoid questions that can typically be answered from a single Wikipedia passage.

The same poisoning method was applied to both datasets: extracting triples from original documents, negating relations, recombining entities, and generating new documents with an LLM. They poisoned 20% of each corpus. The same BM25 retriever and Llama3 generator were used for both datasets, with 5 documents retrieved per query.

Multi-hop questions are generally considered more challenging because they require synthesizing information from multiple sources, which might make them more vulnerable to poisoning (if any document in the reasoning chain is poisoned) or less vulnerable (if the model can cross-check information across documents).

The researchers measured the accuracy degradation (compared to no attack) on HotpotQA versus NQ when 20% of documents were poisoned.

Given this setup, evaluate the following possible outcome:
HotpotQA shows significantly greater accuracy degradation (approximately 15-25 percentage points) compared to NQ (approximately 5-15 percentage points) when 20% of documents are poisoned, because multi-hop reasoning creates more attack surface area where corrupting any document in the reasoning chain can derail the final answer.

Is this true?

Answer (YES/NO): NO